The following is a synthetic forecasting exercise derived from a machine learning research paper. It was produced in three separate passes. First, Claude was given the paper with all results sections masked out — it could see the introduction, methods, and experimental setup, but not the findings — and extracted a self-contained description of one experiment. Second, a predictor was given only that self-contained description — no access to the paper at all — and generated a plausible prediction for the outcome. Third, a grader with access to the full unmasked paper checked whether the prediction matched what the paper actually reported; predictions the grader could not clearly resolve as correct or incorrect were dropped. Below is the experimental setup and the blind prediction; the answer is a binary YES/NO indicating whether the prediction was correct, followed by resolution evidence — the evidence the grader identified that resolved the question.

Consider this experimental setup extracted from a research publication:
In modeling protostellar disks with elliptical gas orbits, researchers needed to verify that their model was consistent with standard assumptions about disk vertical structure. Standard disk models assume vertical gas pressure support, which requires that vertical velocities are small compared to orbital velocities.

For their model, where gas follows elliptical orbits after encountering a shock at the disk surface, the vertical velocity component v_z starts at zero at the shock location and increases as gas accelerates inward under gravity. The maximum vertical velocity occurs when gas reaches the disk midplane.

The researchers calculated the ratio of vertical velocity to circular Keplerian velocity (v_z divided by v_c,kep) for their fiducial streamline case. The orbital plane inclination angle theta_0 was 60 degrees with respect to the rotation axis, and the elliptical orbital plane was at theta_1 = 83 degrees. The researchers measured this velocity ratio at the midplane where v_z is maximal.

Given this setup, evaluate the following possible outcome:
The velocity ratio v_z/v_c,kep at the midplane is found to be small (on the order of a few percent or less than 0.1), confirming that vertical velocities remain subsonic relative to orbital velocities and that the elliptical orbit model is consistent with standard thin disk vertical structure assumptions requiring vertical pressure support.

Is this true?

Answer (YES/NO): NO